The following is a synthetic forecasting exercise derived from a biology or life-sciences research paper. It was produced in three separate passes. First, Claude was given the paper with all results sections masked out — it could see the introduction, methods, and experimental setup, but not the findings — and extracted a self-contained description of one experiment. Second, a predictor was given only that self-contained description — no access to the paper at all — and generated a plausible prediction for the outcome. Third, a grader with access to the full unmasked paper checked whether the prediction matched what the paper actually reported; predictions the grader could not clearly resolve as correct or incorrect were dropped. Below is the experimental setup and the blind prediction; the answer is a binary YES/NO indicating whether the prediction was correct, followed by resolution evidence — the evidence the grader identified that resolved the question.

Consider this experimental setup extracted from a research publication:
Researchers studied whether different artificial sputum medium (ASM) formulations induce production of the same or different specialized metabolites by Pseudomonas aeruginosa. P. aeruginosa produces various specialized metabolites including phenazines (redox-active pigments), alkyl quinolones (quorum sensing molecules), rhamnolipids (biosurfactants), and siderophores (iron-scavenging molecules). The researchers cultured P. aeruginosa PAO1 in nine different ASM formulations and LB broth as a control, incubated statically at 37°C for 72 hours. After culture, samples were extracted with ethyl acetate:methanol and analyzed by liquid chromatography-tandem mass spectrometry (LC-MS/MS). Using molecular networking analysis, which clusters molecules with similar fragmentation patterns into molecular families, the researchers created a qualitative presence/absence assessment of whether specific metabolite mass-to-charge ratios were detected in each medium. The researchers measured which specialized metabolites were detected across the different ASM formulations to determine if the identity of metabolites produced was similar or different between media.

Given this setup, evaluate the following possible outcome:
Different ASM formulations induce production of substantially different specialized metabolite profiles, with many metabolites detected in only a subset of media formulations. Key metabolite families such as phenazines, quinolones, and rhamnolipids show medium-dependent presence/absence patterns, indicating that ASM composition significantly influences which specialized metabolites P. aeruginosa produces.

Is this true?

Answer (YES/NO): NO